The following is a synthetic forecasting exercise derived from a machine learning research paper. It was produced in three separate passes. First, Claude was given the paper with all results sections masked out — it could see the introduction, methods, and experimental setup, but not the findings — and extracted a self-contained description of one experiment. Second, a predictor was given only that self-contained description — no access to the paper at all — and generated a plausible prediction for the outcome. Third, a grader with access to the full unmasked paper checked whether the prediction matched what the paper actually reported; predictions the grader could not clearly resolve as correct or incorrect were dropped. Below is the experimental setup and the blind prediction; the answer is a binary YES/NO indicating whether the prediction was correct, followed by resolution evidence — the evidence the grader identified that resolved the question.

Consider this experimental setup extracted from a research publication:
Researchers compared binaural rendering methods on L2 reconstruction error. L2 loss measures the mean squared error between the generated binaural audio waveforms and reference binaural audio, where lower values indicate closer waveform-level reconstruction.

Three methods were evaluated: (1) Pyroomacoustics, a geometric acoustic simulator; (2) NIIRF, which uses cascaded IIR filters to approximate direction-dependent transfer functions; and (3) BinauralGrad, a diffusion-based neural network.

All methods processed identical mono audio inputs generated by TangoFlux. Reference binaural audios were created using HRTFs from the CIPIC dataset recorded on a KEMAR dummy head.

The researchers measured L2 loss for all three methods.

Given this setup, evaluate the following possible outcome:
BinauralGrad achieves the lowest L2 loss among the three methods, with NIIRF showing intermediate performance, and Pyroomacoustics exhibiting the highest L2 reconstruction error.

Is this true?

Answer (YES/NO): NO